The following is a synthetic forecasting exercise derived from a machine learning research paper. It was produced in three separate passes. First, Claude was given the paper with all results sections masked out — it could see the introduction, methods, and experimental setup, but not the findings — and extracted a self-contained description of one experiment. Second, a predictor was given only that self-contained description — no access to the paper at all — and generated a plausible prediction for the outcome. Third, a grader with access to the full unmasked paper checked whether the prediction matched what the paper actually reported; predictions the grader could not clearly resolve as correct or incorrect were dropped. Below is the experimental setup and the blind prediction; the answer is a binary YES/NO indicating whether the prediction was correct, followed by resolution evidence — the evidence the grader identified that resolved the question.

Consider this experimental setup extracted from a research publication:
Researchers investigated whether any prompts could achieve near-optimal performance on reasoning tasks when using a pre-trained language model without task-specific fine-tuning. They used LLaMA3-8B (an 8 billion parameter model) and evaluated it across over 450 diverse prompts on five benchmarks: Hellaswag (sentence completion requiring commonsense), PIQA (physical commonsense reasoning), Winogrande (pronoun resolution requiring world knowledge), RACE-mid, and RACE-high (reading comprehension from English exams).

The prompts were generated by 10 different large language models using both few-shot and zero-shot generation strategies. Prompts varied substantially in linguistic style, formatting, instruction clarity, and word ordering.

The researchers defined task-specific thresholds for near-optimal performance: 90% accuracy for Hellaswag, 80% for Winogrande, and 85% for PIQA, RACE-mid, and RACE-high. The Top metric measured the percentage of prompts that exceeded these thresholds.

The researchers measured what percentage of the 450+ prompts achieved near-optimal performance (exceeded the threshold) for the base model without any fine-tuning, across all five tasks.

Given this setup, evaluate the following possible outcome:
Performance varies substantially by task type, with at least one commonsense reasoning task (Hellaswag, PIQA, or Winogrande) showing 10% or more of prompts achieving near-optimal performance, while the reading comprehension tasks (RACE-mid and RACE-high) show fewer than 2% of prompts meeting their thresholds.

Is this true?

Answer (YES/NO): NO